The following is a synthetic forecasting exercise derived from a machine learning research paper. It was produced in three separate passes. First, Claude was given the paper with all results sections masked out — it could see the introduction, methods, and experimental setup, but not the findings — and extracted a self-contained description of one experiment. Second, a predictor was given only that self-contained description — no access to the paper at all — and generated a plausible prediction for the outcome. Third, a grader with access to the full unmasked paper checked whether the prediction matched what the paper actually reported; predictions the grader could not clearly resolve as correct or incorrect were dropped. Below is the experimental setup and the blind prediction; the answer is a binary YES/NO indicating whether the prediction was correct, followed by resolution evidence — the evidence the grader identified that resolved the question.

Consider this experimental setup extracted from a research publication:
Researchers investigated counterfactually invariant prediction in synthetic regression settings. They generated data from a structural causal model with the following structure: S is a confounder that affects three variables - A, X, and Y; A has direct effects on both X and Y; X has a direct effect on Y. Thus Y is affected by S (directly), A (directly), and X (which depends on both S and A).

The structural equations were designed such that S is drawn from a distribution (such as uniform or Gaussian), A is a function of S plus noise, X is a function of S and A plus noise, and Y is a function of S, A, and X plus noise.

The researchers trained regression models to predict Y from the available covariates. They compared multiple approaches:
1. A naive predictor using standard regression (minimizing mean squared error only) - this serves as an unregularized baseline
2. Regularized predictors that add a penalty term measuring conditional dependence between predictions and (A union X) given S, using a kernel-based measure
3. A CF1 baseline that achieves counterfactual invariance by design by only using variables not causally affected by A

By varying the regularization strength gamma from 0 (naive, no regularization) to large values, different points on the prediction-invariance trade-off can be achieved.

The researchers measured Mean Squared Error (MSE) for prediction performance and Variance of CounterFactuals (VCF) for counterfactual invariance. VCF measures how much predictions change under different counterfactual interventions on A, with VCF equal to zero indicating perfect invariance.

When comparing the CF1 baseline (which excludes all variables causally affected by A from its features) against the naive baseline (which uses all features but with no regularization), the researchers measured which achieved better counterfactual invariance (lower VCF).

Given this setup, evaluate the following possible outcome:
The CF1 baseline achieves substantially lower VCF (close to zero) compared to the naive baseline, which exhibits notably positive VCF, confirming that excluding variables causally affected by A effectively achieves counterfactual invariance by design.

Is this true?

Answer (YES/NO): YES